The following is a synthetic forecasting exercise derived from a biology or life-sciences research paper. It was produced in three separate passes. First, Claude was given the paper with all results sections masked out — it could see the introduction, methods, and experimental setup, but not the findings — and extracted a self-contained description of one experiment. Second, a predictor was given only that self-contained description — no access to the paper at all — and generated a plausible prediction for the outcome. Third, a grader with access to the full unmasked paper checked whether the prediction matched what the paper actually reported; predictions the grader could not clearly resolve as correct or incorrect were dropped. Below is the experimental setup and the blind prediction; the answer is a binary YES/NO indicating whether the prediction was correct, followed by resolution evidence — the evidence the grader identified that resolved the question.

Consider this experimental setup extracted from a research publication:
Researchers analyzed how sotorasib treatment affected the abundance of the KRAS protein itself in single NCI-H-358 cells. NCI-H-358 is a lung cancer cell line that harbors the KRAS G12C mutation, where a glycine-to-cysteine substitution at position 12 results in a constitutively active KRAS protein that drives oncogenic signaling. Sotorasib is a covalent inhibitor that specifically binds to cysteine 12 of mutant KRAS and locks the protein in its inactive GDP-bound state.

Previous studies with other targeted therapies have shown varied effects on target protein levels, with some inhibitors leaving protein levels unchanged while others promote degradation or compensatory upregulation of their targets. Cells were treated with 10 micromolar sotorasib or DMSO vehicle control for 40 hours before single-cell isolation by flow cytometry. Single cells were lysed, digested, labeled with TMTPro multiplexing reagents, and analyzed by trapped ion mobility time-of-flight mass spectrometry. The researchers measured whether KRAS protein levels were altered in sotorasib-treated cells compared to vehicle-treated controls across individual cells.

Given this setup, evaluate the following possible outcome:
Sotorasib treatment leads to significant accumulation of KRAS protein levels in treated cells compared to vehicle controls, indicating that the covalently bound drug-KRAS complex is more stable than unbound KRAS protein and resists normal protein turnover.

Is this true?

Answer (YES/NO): NO